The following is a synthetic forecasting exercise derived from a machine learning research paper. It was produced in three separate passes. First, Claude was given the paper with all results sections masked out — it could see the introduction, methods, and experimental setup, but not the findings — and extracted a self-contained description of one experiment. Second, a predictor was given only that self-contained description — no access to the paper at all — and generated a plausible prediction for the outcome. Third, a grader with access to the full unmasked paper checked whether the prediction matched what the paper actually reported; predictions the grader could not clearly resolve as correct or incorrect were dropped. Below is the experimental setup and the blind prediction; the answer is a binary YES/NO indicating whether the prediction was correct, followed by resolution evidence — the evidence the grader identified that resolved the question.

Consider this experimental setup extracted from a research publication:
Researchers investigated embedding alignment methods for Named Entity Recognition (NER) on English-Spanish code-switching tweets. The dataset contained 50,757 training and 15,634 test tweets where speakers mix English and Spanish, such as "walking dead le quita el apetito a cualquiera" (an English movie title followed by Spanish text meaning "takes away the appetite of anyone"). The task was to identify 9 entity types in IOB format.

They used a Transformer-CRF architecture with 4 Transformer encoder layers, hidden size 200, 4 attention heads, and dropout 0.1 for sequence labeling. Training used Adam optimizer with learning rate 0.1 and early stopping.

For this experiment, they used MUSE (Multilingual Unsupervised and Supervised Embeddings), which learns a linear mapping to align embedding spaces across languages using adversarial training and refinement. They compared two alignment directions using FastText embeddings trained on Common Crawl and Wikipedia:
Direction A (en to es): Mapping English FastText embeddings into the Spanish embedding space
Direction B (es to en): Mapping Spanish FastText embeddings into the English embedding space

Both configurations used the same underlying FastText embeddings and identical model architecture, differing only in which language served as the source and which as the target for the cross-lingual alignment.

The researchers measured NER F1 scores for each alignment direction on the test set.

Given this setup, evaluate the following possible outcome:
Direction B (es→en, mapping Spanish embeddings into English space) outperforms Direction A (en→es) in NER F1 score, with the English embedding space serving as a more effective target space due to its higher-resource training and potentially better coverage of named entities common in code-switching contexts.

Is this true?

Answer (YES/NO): NO